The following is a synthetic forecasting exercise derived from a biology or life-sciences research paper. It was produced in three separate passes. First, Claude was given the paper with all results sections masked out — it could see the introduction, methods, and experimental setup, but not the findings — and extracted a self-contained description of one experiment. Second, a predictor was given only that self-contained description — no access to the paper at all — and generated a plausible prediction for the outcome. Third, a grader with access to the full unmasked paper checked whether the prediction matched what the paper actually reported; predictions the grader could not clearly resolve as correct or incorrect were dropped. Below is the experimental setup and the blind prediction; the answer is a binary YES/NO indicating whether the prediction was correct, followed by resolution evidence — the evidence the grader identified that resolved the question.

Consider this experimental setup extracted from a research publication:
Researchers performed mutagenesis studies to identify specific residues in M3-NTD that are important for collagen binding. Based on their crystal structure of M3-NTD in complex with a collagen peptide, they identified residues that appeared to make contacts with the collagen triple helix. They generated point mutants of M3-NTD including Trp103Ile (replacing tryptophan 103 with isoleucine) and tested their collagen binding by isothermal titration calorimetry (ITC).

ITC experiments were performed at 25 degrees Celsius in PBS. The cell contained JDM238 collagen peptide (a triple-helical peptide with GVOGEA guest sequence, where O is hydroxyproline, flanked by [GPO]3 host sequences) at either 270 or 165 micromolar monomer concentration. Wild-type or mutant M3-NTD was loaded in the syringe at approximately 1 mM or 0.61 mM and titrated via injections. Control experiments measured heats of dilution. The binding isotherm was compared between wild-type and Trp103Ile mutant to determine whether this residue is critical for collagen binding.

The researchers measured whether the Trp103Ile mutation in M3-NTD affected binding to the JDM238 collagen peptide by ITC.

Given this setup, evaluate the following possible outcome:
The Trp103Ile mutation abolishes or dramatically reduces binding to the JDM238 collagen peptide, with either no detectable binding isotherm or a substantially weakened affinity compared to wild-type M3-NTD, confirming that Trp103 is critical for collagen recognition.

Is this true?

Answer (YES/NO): YES